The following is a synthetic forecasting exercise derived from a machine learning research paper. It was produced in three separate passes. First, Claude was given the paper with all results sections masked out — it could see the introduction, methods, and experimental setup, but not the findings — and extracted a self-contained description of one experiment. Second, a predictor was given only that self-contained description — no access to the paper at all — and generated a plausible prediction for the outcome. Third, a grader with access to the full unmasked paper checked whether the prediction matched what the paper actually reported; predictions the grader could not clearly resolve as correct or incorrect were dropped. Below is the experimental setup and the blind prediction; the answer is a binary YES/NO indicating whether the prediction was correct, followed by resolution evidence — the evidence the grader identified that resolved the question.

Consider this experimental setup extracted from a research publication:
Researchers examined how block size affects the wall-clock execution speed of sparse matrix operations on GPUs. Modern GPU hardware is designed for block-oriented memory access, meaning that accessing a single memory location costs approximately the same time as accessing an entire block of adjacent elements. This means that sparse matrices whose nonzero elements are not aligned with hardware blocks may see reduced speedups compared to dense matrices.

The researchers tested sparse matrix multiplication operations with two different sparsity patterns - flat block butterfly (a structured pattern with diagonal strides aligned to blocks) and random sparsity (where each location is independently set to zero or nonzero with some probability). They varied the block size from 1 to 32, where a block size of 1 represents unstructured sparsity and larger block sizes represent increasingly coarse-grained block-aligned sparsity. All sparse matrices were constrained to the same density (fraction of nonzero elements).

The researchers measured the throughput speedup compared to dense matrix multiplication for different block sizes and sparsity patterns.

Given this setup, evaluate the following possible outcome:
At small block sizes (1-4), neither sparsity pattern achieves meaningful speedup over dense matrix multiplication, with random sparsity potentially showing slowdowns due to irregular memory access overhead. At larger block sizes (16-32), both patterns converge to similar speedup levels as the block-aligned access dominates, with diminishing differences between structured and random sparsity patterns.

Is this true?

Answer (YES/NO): NO